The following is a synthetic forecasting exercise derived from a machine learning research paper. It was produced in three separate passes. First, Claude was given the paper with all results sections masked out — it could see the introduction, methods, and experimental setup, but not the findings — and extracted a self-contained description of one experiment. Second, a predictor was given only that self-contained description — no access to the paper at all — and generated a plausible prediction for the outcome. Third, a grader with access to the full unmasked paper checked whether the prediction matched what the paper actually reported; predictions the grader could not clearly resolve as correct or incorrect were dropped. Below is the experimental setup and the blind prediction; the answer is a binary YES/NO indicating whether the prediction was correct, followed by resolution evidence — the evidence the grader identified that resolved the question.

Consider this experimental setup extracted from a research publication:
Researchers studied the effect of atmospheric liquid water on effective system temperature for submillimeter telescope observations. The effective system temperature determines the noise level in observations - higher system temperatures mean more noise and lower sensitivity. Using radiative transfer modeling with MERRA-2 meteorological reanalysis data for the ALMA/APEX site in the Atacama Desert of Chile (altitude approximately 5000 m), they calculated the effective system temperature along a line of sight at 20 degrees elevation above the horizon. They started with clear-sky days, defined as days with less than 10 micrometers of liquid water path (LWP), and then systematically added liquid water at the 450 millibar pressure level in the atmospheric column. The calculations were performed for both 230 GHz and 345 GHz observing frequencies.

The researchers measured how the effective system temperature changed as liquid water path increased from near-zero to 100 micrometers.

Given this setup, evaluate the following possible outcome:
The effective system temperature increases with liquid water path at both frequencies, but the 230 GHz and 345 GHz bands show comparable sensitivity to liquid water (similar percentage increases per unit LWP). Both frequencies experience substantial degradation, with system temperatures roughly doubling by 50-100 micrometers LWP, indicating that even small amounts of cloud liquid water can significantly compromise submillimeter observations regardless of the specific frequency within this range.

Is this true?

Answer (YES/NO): YES